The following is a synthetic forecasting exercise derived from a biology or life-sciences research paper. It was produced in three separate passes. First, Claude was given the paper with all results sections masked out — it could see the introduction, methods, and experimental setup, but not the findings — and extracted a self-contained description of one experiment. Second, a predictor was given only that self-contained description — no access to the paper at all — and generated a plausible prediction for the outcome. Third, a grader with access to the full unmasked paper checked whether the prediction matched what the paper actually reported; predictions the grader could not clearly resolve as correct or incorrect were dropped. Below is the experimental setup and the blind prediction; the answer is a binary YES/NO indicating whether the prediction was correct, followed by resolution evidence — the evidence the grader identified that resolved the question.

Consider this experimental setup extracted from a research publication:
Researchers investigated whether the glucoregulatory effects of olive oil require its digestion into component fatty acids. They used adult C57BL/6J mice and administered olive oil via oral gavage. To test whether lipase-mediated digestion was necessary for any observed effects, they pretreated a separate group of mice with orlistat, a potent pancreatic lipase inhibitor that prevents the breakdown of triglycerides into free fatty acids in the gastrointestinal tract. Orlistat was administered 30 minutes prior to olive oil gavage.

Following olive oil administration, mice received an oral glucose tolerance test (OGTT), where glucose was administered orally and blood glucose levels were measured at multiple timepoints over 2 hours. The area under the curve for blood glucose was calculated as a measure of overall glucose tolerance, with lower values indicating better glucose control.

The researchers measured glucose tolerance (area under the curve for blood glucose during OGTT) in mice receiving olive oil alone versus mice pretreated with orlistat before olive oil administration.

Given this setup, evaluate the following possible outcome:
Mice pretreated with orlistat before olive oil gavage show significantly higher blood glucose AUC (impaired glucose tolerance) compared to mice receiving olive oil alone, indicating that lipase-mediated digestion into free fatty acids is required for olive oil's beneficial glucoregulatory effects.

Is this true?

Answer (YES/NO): YES